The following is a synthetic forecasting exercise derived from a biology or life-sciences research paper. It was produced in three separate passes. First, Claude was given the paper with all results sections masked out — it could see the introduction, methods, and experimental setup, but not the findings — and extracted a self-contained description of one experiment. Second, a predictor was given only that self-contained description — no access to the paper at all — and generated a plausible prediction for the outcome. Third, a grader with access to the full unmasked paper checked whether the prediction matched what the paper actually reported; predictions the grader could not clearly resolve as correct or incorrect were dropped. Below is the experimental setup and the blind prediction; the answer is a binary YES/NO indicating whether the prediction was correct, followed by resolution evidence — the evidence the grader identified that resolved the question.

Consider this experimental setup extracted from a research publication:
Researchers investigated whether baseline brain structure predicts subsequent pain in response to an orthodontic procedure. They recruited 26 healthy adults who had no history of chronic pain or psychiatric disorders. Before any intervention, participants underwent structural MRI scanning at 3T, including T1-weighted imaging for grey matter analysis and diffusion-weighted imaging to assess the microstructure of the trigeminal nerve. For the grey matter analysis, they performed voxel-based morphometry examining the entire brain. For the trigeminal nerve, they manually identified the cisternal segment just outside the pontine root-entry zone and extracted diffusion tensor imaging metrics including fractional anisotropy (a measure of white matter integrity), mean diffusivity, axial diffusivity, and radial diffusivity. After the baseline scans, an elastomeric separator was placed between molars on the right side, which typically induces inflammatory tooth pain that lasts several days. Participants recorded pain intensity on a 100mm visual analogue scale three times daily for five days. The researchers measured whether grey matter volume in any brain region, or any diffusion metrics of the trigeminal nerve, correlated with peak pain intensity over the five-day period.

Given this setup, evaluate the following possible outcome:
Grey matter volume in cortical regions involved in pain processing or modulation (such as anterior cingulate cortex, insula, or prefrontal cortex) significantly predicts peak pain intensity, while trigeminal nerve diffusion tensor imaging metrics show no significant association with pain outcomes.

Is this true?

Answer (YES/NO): NO